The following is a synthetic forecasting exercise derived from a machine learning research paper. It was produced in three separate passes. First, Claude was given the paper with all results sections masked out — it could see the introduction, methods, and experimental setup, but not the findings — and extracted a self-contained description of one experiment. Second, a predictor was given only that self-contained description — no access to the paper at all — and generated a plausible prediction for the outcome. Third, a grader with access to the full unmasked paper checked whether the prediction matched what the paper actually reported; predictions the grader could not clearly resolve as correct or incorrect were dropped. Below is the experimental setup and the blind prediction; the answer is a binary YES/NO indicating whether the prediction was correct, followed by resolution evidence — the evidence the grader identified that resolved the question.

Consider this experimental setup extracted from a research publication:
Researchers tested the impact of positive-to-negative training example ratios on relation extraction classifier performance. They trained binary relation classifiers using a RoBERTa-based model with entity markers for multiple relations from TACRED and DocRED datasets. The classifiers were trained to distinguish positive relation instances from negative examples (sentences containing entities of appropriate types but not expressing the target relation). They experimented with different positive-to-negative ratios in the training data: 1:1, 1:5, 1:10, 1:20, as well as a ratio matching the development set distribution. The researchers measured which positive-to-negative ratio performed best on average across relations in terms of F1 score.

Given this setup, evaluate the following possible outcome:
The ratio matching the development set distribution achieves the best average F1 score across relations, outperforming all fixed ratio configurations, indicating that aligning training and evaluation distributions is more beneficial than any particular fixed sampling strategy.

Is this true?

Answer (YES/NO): NO